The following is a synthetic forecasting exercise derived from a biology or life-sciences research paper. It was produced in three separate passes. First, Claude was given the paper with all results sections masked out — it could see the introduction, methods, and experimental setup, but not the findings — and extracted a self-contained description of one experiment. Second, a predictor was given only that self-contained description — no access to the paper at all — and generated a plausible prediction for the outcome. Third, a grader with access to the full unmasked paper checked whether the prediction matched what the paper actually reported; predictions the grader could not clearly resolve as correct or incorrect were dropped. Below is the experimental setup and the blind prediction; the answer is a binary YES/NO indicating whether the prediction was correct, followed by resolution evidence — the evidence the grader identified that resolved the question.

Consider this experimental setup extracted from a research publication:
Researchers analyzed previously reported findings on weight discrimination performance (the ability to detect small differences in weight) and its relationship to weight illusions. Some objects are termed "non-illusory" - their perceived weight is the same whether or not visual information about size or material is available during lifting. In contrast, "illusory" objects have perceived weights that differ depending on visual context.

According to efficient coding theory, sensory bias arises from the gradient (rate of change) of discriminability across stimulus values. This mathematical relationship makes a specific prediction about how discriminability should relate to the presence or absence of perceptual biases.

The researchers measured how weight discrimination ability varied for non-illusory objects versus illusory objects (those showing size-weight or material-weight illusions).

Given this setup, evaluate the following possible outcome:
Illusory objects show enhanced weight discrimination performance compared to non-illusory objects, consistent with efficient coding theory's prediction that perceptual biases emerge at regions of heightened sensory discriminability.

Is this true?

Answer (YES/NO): NO